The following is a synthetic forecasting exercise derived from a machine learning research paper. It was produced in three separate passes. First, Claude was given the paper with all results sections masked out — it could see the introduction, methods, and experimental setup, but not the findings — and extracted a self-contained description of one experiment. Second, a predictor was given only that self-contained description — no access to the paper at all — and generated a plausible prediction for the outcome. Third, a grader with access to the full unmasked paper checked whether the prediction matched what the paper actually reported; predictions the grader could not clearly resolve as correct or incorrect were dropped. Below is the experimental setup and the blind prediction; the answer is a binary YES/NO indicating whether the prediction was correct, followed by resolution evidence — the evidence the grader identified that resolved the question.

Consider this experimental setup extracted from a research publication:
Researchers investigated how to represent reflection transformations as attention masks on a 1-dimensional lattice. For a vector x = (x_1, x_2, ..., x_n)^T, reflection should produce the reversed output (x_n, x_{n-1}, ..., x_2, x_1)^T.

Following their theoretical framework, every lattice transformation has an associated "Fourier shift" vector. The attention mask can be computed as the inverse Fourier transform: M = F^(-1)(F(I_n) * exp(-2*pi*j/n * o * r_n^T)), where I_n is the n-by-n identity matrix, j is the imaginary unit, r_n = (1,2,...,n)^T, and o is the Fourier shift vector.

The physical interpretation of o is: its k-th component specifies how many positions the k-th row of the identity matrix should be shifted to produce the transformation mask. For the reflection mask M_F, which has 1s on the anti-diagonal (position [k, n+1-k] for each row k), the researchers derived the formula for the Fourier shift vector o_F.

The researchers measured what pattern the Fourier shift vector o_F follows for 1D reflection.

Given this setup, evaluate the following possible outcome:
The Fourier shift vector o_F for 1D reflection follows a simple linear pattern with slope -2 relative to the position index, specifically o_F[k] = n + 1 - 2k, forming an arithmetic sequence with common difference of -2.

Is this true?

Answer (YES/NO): YES